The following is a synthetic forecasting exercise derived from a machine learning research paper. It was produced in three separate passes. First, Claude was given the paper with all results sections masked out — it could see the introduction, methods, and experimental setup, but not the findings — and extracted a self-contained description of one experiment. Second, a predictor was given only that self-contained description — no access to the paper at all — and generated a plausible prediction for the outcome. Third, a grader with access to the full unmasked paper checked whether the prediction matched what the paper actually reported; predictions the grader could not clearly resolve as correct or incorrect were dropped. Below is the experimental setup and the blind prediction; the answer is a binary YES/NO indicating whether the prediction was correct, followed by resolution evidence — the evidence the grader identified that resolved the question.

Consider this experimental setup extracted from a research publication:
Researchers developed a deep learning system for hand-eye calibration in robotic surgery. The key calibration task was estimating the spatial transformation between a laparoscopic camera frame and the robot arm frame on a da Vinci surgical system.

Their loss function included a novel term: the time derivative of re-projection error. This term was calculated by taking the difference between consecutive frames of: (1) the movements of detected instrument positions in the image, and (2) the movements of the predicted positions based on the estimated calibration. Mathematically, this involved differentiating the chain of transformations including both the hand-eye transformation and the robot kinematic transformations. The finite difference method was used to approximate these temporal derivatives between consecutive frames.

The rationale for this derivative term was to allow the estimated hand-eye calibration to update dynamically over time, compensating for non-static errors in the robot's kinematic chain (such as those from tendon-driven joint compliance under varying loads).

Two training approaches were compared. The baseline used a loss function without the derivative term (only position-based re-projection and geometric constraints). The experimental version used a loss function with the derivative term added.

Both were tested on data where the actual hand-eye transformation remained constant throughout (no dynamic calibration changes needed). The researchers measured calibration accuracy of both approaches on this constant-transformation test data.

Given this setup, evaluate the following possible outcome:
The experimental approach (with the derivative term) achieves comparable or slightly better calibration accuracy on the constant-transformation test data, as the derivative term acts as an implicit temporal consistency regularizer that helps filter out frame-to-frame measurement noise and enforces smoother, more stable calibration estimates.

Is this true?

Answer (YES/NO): YES